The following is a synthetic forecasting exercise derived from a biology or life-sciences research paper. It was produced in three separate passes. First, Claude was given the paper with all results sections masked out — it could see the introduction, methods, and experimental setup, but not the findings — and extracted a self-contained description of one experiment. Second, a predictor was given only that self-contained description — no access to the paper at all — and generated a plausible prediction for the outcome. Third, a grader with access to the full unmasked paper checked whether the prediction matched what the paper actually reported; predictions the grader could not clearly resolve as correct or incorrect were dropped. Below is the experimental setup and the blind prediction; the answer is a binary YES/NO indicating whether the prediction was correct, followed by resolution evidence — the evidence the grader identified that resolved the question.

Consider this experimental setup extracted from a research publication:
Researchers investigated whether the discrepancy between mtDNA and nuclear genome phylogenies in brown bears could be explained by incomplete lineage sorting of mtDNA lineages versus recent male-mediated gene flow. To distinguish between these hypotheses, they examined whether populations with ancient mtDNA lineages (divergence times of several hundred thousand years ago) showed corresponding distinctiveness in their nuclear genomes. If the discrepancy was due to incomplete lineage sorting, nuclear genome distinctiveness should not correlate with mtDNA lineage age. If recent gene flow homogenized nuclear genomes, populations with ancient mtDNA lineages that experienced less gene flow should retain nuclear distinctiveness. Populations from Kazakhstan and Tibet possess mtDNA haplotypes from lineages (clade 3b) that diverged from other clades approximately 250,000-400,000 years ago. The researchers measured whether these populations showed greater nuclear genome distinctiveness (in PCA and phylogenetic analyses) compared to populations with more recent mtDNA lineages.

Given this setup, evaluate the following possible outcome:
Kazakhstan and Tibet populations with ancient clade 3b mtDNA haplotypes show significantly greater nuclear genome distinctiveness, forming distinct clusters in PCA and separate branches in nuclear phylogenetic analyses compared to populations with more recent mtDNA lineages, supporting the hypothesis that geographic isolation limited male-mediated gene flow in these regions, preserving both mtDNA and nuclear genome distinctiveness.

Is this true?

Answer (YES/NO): NO